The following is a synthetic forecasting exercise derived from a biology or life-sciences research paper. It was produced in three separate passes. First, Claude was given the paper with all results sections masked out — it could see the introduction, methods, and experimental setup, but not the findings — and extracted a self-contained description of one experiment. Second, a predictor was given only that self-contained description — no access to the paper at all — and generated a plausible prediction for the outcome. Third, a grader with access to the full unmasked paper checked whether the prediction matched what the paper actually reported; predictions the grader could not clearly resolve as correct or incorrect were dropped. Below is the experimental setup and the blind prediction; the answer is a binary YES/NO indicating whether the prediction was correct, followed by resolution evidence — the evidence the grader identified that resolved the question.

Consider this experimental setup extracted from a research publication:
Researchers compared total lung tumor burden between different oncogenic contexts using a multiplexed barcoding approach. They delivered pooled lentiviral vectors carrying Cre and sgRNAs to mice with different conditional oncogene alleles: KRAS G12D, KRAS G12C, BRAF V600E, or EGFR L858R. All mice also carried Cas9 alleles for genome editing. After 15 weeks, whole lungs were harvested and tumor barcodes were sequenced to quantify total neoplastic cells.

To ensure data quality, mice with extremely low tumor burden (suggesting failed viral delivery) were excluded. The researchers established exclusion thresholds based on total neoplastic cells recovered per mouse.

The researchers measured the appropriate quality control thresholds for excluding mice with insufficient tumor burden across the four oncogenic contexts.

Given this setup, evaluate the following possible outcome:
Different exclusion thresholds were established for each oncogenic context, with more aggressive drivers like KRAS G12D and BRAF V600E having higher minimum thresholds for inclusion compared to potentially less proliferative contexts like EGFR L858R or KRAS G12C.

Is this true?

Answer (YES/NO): NO